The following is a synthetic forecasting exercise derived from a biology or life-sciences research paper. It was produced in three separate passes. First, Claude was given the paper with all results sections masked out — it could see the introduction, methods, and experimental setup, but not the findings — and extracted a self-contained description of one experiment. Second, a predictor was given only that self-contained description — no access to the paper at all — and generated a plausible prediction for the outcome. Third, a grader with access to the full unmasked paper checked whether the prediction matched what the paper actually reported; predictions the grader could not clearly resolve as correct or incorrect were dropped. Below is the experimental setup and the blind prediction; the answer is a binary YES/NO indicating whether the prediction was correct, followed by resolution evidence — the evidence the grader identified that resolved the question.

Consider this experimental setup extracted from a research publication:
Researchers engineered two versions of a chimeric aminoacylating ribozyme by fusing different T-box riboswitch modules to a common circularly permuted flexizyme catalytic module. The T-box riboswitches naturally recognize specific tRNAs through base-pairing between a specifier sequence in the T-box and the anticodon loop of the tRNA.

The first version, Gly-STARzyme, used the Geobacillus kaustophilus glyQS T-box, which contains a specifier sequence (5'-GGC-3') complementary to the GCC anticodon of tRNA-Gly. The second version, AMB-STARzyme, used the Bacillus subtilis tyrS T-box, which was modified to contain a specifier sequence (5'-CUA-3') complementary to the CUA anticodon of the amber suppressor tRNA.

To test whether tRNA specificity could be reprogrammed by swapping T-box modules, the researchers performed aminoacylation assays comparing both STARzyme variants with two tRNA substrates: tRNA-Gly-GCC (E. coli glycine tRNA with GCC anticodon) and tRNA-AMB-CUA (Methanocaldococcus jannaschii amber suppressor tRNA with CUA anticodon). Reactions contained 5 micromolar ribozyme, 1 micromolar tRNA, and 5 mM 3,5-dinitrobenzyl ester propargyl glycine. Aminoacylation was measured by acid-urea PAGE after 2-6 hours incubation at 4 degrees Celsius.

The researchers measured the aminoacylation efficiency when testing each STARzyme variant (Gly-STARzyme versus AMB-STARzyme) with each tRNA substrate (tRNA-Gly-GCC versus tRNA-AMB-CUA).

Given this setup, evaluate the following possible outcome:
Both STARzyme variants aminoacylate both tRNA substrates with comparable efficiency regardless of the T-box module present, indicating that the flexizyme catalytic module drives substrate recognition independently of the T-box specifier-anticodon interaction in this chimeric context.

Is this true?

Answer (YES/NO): NO